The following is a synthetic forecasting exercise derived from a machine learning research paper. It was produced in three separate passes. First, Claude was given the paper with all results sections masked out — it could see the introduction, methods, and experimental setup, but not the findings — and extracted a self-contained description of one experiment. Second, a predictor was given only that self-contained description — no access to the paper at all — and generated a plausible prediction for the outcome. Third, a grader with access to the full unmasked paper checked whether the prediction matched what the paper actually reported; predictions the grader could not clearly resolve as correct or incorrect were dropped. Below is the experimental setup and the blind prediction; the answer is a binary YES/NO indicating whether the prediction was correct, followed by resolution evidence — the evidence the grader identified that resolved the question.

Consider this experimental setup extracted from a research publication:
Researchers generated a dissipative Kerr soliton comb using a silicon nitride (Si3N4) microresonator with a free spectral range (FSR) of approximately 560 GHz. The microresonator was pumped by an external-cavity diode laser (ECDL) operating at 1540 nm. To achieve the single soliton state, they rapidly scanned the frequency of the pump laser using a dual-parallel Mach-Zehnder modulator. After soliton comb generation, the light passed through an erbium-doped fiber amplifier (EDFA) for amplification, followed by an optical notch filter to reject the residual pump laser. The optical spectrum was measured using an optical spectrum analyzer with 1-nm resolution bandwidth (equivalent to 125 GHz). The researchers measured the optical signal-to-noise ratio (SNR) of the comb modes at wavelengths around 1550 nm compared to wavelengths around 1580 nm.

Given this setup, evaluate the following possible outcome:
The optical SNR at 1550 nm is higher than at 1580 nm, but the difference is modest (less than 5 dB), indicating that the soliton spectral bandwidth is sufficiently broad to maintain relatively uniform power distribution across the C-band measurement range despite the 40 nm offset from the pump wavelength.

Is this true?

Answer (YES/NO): NO